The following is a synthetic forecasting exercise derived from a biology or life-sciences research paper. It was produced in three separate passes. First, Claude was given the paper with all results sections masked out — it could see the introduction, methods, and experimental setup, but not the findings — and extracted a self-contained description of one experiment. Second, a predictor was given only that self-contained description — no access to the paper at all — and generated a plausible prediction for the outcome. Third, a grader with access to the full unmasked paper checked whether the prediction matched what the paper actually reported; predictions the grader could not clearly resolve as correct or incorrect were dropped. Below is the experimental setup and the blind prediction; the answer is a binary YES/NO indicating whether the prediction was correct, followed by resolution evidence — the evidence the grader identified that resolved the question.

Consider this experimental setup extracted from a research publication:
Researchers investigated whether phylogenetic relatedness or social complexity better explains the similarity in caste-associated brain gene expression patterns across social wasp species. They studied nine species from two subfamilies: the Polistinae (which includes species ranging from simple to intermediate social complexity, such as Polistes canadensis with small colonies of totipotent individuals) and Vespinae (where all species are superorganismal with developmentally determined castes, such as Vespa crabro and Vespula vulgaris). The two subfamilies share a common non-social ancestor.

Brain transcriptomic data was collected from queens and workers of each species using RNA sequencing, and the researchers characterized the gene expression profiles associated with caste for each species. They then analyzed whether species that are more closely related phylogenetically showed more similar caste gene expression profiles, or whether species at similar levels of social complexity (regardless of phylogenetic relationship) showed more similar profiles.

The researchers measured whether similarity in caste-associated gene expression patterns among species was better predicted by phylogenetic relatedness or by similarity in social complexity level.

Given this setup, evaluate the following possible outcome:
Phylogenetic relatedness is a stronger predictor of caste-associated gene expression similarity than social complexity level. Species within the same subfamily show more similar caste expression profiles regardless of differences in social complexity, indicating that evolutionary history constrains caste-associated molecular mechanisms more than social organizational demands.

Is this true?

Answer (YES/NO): NO